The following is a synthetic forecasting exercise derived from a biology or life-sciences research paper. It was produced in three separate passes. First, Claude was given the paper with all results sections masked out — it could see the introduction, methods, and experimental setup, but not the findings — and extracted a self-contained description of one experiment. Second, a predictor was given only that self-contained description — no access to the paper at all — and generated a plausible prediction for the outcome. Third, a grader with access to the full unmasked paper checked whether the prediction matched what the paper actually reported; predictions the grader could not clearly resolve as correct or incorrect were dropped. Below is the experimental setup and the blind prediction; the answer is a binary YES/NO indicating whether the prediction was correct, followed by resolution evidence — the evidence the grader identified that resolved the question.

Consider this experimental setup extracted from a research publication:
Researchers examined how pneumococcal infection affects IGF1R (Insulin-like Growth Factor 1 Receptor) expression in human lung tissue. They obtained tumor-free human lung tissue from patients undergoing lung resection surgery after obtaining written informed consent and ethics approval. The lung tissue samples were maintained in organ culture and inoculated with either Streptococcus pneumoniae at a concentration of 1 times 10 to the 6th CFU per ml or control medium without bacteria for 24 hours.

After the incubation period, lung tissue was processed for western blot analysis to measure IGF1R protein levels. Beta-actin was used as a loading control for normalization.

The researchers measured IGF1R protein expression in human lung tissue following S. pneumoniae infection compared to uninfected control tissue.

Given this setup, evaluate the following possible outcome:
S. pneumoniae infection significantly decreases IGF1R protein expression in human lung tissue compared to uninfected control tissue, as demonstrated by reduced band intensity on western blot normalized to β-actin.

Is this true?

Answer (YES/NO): YES